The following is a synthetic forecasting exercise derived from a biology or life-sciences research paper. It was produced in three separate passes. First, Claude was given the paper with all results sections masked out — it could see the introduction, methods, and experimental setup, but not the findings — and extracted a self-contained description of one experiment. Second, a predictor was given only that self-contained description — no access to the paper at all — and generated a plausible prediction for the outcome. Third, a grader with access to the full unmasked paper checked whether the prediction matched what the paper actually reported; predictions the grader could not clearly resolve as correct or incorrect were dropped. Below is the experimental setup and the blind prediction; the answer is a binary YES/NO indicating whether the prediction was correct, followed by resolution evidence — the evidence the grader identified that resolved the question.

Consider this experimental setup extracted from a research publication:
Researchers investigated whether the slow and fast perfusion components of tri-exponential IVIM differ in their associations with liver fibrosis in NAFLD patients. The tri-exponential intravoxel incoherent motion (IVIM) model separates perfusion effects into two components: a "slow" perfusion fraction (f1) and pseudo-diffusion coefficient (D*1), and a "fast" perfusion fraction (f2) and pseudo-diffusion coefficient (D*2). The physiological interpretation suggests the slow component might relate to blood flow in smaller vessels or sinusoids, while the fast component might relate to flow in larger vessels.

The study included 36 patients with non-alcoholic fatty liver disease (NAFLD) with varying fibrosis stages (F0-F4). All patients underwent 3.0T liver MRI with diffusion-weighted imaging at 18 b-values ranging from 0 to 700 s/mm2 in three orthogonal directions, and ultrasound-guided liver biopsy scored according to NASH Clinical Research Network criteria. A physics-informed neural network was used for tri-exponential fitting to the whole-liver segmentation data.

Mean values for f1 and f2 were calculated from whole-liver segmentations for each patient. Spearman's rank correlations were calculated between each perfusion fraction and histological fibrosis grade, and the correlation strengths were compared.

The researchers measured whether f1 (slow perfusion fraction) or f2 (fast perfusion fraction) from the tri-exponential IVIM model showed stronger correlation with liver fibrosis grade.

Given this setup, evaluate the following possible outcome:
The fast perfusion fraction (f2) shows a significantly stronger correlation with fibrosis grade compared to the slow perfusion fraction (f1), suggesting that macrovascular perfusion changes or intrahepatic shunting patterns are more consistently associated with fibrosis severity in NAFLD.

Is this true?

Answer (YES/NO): NO